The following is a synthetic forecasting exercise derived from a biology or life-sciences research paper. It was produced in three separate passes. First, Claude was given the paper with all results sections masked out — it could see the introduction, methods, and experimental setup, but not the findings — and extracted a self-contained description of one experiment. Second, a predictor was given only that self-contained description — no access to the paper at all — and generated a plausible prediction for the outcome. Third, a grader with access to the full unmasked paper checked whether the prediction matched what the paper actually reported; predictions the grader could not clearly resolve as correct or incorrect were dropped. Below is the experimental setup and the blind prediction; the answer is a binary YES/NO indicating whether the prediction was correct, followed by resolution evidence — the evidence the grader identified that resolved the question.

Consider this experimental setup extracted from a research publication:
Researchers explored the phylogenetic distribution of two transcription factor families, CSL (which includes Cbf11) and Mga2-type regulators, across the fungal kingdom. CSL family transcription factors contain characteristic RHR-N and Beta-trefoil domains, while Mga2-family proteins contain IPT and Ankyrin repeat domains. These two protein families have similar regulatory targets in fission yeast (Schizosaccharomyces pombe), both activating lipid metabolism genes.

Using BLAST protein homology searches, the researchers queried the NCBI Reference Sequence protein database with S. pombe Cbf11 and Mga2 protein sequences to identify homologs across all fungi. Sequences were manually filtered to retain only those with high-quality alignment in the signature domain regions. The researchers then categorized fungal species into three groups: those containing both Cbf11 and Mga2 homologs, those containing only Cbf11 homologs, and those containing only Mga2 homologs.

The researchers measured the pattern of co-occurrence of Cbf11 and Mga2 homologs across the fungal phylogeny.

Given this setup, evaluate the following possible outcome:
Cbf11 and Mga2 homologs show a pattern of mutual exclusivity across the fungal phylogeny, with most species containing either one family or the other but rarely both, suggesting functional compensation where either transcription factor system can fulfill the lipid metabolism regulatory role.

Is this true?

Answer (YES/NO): NO